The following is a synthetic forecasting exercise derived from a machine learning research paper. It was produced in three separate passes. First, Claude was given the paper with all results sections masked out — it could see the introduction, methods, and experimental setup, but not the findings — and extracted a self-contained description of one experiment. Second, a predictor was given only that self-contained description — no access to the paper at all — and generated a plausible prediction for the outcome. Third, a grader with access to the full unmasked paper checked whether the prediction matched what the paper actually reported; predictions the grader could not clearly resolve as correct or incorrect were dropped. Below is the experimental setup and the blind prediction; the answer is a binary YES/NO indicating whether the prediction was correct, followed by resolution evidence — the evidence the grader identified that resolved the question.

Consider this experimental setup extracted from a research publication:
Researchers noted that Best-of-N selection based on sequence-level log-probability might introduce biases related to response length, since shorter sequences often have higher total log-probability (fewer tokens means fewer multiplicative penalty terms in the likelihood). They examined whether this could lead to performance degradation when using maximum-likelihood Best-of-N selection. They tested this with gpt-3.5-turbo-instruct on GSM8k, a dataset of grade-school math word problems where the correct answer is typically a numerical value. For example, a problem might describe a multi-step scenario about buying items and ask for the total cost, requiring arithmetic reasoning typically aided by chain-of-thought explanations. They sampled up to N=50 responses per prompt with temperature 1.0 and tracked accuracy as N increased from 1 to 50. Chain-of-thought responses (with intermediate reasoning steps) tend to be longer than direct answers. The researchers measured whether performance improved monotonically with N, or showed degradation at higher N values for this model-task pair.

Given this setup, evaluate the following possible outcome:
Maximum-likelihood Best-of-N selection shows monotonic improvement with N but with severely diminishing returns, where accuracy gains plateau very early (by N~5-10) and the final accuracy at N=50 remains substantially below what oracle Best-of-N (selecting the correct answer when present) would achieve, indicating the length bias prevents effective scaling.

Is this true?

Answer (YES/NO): NO